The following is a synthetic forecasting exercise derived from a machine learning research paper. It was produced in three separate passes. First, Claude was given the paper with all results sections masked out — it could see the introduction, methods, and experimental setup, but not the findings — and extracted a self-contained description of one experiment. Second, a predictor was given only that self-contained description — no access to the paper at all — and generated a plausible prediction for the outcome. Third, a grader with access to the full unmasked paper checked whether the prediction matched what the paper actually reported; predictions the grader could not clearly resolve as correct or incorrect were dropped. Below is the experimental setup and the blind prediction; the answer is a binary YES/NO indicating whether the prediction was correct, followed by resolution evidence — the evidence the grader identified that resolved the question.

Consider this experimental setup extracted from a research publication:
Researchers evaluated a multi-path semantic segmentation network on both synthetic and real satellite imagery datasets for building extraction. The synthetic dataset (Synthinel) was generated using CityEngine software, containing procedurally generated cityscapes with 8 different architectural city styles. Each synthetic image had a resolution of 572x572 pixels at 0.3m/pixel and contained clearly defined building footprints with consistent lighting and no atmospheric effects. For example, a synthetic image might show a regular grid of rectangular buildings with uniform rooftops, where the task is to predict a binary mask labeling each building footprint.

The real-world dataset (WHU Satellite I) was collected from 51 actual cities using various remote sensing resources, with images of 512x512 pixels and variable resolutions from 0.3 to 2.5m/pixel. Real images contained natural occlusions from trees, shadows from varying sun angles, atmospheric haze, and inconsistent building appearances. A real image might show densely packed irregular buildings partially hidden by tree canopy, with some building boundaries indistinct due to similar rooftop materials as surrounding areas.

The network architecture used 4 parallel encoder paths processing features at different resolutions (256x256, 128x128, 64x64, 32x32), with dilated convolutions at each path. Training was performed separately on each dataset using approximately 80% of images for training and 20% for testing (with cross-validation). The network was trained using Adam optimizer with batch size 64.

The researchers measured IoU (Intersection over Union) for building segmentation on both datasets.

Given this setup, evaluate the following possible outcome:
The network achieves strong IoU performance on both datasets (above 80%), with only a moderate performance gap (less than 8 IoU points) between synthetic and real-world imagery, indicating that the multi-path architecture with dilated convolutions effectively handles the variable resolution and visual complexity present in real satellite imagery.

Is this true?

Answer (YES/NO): NO